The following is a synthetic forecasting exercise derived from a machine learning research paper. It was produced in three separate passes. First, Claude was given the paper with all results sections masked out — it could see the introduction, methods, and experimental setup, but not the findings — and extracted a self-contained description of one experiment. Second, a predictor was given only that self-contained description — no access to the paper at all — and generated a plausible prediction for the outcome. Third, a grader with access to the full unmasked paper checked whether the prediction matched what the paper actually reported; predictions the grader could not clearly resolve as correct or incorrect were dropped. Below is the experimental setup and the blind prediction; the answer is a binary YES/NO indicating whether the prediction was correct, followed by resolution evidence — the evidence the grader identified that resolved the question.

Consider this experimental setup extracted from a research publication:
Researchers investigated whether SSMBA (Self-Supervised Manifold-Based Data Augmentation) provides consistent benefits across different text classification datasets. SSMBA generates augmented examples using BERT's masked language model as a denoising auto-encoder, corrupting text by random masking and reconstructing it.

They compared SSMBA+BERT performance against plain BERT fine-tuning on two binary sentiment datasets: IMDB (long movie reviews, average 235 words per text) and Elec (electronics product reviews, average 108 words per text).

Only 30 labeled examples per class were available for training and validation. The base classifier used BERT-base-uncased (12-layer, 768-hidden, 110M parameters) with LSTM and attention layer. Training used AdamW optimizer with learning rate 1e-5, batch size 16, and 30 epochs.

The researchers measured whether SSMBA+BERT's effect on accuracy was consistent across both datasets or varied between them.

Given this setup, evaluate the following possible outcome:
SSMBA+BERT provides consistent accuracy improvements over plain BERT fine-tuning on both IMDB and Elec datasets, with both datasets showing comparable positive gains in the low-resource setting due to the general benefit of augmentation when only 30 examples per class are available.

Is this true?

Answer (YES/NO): NO